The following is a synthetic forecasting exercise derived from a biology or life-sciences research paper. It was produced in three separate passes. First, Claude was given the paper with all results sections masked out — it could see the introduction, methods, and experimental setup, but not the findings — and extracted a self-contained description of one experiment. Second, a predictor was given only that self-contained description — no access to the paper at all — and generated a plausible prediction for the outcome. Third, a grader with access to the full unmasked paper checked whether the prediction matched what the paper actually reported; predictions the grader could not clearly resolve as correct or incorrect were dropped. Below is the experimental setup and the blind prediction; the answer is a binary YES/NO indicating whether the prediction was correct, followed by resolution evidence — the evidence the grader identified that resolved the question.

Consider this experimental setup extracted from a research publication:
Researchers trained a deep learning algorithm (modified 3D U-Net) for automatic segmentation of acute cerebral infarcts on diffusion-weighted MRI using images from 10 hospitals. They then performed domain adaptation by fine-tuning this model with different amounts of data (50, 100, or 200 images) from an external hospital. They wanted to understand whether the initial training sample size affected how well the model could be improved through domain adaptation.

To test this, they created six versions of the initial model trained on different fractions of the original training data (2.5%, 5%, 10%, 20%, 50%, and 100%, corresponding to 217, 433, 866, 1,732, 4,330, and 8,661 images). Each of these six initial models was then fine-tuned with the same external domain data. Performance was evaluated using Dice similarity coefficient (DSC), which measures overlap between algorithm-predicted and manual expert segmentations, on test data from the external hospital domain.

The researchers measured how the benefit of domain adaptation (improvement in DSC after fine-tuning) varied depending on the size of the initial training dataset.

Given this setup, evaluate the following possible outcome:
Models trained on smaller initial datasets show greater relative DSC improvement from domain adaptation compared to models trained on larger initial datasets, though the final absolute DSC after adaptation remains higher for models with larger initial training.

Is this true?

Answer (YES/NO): NO